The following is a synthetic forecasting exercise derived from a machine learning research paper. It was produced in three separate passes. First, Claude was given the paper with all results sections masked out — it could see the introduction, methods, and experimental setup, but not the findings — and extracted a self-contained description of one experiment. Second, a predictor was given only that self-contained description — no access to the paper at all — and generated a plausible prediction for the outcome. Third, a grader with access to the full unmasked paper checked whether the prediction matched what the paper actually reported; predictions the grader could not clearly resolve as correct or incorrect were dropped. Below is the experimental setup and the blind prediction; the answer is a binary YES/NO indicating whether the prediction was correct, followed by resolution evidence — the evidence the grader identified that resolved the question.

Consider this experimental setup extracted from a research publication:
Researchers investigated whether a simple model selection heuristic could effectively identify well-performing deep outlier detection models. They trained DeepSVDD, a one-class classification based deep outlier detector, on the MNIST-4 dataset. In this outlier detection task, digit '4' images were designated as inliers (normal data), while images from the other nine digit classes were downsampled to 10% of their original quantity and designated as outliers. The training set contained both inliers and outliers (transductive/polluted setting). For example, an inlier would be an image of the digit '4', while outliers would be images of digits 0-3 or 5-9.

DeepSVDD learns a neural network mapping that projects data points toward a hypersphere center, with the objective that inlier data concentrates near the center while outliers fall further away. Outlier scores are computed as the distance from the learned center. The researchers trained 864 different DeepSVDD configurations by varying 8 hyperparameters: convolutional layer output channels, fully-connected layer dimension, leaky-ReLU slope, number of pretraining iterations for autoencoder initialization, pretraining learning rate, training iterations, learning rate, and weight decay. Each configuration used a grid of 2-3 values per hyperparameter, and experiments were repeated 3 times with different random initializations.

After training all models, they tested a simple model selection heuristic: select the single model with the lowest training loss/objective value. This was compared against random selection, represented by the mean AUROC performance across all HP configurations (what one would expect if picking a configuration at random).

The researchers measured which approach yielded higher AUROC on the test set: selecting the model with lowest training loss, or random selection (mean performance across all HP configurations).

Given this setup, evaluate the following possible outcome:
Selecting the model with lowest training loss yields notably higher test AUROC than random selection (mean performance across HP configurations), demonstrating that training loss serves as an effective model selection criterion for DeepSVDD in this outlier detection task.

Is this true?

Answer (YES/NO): NO